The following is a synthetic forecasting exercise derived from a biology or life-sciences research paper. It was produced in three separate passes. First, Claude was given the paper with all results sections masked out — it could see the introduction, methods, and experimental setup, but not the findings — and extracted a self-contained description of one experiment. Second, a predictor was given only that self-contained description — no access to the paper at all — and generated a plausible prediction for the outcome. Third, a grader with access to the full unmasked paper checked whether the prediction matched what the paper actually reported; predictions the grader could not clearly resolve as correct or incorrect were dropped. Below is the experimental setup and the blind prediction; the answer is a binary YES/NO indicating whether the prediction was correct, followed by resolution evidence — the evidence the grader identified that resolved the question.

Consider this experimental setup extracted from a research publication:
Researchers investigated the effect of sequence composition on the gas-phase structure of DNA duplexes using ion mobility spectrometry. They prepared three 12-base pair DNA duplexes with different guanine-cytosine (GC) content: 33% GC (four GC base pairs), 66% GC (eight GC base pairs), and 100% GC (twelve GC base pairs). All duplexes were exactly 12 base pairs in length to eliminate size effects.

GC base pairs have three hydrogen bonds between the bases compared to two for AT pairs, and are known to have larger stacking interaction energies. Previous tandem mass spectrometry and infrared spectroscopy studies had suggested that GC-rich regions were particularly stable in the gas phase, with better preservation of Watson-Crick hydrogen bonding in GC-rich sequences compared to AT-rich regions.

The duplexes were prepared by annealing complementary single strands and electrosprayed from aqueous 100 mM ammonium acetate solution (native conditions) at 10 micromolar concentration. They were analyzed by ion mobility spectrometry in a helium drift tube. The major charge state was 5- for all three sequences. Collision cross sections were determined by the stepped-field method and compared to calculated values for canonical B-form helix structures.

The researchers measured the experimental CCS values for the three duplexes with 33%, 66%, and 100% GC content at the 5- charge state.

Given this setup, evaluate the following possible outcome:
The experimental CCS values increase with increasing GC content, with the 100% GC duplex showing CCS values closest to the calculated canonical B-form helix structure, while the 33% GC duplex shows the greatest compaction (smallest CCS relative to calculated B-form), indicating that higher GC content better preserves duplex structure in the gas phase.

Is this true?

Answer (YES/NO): NO